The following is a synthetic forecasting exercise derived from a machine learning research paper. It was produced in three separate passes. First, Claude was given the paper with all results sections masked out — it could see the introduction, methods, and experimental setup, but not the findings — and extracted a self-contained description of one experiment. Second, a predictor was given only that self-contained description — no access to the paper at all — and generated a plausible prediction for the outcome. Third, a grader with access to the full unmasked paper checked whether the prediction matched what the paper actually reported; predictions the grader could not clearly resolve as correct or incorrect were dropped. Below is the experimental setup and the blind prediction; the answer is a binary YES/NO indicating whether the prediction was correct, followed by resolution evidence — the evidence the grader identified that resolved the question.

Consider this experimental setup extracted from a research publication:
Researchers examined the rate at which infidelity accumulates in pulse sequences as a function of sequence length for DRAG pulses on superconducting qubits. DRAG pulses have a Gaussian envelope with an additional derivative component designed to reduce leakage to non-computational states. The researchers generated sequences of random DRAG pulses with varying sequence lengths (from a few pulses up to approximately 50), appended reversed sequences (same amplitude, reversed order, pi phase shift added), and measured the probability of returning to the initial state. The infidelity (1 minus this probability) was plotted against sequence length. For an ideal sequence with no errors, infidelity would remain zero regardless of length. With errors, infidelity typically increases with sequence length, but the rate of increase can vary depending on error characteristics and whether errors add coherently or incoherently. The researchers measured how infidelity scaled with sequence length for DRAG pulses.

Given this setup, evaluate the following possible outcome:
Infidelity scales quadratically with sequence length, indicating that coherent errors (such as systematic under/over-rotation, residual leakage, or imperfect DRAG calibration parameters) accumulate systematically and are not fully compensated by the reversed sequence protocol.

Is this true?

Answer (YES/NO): NO